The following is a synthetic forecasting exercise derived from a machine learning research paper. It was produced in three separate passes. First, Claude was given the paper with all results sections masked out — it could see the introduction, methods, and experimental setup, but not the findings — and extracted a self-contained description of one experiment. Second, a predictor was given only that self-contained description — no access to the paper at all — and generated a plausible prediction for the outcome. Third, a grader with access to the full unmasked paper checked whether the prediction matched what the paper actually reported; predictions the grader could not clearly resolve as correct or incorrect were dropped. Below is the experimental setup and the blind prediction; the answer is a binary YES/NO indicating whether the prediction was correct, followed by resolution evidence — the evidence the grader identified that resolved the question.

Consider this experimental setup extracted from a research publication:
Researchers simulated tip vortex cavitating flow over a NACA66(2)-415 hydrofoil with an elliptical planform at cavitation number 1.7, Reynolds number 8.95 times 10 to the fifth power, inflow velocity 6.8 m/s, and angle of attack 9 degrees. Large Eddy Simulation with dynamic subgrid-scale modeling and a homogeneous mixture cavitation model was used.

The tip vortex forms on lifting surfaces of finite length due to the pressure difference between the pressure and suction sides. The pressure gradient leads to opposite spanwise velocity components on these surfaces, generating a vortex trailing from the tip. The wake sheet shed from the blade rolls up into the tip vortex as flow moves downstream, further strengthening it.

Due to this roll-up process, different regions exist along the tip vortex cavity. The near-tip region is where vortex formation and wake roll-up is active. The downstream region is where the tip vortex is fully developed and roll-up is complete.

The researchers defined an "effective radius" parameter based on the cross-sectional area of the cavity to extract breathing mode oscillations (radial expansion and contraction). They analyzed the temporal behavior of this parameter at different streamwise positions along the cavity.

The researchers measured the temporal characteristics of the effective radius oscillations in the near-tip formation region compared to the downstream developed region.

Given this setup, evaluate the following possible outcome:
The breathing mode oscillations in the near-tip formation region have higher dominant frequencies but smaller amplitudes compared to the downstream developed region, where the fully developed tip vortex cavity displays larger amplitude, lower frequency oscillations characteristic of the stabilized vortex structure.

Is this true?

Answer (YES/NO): NO